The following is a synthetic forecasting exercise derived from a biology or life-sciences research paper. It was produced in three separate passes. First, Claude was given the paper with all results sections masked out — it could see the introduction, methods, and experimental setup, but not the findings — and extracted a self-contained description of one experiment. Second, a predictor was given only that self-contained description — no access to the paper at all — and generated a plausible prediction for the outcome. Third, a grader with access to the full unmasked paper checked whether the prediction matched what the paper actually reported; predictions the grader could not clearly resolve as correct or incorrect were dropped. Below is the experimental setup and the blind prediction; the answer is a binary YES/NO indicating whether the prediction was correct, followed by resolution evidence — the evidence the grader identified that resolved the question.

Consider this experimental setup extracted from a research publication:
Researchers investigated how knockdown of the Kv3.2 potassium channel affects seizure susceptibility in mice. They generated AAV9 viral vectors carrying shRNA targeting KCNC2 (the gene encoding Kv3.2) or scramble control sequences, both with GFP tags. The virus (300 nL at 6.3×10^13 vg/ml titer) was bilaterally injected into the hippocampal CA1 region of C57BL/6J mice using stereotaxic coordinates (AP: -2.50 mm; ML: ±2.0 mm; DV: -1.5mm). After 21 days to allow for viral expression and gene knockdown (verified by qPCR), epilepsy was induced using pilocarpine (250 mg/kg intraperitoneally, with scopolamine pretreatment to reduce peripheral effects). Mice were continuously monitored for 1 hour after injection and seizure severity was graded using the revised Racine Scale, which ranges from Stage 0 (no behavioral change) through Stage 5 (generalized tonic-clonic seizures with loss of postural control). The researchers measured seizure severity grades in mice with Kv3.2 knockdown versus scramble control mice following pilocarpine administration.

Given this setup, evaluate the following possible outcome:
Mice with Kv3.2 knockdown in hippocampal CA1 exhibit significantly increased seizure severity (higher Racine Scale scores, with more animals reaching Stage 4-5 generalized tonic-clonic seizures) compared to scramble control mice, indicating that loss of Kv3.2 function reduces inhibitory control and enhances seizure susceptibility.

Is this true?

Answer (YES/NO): YES